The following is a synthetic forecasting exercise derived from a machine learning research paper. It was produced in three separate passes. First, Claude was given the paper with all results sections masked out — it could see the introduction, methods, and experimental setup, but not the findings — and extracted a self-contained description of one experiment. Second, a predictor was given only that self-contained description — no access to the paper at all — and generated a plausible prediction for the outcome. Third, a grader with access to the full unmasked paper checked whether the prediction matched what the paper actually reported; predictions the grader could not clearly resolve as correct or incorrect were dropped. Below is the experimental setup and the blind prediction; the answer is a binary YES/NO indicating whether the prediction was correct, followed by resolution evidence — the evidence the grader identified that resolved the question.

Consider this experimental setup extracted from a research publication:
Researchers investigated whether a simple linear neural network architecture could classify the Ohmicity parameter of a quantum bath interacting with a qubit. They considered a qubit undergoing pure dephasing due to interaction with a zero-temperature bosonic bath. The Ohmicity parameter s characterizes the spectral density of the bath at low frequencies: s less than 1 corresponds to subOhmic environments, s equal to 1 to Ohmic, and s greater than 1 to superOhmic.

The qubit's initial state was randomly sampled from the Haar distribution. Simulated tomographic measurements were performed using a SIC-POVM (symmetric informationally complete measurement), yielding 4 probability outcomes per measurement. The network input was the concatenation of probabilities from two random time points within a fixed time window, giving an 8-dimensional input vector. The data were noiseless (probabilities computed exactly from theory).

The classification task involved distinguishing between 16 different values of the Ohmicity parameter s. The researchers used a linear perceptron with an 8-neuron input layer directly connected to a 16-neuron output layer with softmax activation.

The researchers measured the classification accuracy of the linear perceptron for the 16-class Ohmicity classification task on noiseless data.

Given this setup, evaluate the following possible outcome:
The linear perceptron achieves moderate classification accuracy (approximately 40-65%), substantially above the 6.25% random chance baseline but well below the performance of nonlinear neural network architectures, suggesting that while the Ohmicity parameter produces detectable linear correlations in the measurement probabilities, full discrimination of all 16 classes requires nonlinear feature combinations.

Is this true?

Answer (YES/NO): NO